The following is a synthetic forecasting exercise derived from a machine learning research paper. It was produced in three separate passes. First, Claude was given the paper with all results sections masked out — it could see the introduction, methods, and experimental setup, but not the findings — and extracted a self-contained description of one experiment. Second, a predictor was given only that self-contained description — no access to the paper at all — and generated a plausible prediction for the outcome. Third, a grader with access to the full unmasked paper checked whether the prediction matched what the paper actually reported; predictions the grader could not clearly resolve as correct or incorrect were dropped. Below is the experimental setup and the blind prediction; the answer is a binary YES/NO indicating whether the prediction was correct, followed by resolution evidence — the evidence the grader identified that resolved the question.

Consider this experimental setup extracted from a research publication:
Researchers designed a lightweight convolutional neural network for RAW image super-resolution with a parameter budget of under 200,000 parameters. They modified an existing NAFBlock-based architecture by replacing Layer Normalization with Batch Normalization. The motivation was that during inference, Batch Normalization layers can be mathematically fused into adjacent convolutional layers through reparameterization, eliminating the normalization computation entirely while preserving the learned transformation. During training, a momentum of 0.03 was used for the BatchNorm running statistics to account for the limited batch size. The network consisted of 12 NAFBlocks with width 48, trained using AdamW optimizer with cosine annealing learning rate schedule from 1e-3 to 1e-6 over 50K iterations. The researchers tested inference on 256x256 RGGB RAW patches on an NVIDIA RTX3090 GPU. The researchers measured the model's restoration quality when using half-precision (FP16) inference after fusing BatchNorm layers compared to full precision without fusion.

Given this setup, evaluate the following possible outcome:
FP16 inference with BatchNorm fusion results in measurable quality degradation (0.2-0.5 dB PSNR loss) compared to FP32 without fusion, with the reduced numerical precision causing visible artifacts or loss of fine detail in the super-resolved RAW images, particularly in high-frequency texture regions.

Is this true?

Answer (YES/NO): NO